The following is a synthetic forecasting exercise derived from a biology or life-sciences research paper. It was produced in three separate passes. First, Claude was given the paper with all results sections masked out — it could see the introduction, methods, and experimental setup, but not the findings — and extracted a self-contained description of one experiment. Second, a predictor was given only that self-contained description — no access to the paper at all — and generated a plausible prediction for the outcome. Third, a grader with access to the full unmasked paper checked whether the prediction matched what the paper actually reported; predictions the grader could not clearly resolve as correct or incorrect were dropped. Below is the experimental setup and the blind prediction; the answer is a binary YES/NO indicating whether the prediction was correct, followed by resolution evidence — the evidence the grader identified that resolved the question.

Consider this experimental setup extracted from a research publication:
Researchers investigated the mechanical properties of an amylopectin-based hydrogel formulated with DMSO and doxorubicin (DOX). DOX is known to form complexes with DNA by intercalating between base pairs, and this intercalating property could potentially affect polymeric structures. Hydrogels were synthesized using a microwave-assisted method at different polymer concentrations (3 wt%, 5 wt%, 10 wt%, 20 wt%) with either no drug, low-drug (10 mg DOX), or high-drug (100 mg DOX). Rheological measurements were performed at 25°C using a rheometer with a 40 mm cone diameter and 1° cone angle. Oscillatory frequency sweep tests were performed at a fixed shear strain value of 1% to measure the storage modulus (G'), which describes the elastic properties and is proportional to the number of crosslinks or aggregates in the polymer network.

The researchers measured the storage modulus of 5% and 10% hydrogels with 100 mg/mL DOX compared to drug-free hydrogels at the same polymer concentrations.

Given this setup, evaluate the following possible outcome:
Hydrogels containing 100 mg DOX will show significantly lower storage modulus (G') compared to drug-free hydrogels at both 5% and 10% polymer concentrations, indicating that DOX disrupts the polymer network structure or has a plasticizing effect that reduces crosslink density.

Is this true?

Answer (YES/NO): NO